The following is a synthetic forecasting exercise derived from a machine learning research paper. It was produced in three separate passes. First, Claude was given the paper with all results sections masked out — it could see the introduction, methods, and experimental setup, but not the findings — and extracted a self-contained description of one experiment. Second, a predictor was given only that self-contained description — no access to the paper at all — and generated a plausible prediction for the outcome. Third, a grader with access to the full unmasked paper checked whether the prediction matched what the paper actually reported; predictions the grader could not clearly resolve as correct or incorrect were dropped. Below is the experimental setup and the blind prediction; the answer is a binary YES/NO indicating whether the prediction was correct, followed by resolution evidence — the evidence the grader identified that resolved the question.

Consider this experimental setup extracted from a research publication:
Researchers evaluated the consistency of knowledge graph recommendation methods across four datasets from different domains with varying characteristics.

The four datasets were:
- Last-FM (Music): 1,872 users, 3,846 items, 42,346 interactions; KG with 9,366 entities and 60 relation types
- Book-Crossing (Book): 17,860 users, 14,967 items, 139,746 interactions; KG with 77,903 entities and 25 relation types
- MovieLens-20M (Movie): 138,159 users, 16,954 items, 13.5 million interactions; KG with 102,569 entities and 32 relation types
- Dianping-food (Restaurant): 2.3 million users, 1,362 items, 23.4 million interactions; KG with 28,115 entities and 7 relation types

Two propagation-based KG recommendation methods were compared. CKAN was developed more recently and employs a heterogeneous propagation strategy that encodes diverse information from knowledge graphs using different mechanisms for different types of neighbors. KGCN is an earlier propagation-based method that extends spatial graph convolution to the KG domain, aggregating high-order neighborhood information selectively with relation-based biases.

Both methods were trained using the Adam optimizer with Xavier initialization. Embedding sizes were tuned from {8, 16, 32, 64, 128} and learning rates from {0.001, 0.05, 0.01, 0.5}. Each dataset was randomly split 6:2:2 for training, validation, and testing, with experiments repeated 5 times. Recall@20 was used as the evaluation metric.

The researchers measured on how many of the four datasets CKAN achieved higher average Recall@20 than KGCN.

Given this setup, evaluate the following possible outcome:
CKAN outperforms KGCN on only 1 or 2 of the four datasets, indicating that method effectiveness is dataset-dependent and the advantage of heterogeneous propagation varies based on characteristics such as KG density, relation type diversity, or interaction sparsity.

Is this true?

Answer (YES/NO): YES